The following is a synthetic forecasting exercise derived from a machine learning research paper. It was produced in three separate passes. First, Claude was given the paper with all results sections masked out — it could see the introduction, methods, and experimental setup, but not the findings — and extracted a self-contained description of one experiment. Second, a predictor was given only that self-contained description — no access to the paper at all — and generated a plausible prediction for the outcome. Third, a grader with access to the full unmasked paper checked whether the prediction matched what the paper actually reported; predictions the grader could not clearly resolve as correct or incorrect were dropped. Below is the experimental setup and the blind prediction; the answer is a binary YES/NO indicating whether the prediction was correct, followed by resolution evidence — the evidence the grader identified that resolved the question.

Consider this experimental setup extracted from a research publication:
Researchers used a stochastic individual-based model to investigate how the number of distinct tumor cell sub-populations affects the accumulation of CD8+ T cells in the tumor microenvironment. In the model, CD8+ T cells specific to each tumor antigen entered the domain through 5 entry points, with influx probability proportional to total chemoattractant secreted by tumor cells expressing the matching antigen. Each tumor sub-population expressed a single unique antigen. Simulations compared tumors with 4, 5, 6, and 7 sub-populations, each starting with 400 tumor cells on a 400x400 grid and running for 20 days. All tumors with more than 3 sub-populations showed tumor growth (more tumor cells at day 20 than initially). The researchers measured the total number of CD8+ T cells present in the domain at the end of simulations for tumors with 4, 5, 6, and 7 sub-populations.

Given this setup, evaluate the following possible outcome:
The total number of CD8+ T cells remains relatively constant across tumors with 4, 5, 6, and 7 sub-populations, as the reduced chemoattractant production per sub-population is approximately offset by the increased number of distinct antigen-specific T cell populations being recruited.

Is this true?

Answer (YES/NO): YES